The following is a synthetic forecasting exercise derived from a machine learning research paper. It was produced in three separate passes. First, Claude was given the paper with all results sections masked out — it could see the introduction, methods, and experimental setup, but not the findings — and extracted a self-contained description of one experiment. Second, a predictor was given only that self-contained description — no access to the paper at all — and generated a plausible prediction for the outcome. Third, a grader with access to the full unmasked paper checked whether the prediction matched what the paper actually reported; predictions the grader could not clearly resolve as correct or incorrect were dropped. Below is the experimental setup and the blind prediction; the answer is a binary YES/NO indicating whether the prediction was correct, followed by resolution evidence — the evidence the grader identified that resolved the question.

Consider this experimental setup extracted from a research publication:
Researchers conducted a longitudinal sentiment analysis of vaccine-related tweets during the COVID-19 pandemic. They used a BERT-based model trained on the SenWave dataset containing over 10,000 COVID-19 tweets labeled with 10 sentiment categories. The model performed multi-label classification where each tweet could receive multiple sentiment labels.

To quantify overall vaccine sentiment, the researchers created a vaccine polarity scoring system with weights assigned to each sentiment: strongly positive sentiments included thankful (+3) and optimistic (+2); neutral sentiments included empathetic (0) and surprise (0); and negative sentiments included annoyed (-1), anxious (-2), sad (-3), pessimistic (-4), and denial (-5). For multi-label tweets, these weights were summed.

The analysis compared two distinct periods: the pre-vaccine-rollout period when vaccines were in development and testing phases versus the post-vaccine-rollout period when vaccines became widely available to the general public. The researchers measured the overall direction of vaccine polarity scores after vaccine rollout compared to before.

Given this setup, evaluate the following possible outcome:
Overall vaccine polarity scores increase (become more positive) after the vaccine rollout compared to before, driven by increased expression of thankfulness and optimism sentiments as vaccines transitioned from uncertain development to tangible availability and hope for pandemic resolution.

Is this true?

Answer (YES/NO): NO